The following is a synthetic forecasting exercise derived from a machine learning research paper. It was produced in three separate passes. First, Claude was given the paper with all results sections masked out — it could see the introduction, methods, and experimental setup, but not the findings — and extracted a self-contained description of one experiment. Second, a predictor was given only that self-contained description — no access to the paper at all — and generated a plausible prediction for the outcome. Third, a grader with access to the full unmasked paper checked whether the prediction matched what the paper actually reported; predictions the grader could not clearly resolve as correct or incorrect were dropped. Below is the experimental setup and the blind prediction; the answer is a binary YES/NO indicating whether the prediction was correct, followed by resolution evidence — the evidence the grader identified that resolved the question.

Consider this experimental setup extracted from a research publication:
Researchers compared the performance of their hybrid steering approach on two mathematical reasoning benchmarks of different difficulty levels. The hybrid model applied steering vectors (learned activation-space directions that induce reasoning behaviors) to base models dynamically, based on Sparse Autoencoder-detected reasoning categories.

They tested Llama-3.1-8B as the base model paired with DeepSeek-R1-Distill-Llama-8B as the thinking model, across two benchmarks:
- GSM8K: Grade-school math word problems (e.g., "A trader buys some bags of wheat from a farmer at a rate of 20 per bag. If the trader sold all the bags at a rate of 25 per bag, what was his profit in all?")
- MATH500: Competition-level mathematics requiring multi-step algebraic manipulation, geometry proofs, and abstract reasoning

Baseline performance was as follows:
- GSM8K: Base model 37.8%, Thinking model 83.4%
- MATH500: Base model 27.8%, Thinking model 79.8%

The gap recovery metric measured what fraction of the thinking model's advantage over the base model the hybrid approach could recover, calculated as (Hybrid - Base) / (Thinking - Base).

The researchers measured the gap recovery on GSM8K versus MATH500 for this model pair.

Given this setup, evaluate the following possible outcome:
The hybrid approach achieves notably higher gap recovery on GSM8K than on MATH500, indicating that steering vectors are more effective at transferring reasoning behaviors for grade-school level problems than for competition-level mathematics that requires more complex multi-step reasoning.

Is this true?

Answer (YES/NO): YES